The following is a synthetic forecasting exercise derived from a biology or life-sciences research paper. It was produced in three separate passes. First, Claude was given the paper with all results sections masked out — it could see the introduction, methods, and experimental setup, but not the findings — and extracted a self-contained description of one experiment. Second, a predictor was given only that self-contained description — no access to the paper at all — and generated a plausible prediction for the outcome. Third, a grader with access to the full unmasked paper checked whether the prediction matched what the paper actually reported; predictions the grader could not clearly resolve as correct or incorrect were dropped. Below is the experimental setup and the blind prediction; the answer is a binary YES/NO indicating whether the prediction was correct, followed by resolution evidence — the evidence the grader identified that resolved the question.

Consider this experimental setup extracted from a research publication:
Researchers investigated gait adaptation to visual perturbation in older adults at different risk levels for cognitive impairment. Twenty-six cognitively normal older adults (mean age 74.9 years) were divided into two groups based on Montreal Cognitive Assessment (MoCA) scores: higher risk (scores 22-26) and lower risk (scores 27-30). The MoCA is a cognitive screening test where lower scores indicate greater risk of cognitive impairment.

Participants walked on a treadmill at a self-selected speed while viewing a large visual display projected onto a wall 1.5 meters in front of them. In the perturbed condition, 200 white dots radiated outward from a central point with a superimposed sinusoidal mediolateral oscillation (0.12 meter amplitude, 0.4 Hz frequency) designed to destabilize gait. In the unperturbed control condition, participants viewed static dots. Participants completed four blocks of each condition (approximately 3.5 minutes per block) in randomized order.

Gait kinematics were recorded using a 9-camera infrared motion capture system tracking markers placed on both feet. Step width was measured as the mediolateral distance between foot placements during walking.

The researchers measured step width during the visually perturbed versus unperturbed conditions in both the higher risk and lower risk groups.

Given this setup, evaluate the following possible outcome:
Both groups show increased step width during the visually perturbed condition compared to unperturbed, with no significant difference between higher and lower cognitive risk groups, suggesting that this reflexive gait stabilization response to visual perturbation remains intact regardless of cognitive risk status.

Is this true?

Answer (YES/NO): YES